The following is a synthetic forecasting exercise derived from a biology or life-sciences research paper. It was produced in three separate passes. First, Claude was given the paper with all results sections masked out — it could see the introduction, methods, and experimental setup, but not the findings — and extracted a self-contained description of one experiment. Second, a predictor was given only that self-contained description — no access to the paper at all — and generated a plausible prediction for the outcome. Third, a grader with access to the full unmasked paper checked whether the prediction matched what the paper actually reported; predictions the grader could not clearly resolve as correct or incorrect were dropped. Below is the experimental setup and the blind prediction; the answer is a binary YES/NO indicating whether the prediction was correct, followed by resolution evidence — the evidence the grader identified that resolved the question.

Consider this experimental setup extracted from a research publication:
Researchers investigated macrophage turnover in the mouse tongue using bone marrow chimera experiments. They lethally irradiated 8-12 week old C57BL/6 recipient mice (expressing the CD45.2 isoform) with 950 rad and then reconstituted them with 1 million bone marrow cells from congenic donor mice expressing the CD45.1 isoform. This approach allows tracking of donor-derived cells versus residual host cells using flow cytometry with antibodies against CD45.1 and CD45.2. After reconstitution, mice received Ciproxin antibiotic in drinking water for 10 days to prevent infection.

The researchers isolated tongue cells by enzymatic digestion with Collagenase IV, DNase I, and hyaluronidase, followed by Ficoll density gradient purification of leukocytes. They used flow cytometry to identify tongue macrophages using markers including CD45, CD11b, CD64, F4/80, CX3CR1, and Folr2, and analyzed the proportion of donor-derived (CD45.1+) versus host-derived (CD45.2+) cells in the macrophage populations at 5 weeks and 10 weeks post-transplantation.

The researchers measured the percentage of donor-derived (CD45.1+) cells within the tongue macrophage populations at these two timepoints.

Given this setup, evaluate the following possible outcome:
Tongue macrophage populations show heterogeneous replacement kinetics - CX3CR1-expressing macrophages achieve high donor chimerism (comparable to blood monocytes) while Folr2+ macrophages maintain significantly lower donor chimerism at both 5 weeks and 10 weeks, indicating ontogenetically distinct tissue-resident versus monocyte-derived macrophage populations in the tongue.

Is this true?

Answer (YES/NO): NO